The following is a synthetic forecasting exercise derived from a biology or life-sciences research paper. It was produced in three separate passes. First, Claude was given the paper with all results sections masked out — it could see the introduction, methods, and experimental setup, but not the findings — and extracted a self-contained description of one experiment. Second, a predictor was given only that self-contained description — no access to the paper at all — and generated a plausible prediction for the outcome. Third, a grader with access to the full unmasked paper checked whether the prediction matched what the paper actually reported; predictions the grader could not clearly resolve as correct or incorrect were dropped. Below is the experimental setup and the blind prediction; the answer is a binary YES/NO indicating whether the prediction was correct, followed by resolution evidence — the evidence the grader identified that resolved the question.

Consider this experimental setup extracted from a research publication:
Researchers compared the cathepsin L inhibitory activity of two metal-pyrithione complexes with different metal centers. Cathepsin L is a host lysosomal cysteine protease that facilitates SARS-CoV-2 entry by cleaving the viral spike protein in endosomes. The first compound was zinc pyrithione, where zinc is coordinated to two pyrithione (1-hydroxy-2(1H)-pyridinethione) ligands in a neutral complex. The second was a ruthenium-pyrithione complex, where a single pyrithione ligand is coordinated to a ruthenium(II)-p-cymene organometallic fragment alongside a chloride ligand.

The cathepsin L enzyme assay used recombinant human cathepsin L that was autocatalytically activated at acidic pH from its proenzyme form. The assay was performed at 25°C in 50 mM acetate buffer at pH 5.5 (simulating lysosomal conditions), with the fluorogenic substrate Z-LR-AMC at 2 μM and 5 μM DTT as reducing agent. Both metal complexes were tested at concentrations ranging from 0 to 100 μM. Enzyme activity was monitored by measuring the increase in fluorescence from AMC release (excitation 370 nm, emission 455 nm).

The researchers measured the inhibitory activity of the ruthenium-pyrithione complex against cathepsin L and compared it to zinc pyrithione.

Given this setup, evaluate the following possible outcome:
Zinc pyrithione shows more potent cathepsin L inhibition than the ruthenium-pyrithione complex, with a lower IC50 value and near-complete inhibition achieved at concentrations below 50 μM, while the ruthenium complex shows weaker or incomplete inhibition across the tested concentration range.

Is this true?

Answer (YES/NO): YES